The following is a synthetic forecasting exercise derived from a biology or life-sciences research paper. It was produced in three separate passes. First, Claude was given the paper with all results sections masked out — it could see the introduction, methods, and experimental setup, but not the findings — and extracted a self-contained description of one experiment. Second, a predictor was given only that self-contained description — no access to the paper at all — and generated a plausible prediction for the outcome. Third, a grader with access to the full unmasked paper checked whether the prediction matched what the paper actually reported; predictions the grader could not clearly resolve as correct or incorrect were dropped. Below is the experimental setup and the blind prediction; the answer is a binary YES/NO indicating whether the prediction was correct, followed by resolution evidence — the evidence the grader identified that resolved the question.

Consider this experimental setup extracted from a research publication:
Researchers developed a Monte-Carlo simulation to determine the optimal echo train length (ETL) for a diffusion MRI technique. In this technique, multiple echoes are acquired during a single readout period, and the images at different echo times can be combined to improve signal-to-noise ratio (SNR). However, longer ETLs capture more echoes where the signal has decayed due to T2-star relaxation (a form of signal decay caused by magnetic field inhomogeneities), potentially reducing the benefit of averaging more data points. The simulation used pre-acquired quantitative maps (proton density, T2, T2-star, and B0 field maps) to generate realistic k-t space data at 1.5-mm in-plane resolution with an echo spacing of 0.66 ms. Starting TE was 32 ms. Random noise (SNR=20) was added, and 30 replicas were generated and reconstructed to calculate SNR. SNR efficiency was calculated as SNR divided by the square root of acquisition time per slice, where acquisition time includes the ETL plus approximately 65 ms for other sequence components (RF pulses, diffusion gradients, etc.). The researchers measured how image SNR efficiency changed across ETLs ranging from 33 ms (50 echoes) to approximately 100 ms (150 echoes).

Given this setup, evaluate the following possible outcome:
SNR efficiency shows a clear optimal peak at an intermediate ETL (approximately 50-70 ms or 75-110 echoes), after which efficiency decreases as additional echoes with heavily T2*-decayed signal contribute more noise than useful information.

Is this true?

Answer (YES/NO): YES